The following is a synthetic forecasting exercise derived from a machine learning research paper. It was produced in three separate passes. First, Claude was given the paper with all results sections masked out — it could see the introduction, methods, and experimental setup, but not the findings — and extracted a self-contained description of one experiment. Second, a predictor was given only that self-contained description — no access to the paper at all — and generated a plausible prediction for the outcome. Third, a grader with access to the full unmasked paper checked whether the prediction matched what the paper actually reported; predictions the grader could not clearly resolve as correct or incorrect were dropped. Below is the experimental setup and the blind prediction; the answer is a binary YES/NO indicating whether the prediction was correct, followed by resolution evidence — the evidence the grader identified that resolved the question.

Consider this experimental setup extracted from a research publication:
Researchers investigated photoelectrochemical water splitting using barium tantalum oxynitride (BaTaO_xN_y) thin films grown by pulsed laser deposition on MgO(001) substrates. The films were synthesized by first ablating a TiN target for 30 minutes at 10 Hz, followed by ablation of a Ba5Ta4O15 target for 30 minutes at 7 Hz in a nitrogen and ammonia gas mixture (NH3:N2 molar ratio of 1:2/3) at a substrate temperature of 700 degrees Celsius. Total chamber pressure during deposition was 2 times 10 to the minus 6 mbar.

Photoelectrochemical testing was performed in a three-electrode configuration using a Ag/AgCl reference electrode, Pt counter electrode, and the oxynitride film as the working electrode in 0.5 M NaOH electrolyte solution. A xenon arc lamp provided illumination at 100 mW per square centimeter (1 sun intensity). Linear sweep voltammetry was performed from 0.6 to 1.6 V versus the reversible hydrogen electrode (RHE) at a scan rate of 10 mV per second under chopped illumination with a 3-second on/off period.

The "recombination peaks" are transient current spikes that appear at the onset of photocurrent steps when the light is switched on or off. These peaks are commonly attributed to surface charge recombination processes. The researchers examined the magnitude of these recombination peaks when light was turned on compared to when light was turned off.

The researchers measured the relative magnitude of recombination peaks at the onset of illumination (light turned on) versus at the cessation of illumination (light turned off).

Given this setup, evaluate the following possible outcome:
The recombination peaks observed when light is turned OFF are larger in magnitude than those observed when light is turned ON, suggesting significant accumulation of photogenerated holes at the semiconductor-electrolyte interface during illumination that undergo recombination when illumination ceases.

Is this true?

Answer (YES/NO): NO